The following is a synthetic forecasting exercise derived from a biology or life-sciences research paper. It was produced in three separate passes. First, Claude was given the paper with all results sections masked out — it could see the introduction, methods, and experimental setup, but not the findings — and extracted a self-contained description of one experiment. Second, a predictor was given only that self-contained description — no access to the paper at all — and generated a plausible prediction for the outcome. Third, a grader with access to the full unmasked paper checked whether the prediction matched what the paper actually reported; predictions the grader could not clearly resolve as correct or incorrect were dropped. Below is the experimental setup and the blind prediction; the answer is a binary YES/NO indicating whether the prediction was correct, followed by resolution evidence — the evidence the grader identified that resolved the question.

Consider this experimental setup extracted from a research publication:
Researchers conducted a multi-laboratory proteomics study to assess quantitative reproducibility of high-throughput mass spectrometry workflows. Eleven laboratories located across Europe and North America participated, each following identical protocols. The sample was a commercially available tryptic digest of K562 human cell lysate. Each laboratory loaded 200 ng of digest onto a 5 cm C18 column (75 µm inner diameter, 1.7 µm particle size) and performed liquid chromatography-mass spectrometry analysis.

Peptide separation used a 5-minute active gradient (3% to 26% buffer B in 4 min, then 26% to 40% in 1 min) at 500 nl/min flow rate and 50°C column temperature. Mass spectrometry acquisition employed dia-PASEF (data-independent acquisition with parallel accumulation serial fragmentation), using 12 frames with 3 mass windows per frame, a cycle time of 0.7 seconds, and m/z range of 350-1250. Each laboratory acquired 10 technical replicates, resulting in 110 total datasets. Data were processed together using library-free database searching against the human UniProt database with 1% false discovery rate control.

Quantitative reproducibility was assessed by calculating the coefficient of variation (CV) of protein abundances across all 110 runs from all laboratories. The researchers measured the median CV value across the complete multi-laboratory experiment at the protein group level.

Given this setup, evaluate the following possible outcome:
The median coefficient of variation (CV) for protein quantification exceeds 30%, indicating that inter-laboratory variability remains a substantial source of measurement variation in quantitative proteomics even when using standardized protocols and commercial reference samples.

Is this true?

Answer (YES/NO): NO